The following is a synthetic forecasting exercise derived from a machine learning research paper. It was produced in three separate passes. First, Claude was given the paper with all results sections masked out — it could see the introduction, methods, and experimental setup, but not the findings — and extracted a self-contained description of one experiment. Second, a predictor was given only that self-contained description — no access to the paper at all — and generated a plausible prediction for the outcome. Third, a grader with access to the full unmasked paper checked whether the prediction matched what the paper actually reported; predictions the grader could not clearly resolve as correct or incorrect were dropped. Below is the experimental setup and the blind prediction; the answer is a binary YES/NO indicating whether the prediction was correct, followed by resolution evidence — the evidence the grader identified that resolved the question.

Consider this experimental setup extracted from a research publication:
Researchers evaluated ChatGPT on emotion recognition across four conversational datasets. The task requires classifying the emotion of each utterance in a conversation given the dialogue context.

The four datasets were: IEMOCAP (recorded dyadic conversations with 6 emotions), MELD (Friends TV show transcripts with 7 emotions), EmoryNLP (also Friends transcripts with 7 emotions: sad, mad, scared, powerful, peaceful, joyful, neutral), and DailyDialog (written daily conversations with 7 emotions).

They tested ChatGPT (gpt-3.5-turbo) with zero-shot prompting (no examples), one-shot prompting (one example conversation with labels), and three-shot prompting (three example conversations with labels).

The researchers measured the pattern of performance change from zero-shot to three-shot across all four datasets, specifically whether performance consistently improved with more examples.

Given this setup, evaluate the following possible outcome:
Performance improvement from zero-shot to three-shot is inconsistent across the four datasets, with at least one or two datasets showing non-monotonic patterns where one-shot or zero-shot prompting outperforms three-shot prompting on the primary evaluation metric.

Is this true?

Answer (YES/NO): YES